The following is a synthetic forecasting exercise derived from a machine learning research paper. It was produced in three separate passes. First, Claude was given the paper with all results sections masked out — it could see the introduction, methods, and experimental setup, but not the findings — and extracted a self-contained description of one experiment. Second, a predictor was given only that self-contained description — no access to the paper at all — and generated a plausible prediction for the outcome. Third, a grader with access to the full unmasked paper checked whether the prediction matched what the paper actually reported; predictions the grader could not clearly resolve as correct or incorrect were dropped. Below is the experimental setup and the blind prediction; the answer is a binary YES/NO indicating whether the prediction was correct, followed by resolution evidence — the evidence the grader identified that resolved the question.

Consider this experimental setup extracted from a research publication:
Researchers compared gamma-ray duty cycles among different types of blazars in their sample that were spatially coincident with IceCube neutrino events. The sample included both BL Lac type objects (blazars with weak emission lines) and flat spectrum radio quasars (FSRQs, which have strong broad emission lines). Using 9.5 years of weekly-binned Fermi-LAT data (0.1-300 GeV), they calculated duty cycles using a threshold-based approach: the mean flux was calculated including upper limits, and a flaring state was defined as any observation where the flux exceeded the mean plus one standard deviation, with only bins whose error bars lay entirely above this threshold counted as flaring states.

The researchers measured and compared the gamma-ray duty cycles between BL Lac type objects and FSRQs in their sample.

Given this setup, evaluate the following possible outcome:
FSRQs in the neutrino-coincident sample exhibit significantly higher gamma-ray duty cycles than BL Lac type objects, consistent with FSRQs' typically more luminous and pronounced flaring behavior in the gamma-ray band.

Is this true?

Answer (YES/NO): NO